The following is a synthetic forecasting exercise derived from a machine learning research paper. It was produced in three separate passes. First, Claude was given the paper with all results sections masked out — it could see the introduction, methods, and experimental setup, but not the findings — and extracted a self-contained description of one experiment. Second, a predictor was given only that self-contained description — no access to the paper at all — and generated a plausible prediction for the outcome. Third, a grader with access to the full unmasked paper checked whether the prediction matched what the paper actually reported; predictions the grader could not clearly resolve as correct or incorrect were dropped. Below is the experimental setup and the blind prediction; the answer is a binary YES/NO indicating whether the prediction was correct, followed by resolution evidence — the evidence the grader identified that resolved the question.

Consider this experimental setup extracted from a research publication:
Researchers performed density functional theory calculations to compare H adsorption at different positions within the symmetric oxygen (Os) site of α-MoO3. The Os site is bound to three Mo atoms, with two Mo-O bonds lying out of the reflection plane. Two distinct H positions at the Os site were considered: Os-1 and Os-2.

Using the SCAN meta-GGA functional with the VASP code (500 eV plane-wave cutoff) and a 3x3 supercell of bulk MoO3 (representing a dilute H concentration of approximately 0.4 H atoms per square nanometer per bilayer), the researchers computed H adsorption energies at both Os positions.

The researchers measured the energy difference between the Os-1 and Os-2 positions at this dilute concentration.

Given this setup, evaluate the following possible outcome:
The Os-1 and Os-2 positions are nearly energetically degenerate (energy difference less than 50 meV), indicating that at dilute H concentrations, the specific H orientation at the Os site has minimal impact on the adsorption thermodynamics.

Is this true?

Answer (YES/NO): NO